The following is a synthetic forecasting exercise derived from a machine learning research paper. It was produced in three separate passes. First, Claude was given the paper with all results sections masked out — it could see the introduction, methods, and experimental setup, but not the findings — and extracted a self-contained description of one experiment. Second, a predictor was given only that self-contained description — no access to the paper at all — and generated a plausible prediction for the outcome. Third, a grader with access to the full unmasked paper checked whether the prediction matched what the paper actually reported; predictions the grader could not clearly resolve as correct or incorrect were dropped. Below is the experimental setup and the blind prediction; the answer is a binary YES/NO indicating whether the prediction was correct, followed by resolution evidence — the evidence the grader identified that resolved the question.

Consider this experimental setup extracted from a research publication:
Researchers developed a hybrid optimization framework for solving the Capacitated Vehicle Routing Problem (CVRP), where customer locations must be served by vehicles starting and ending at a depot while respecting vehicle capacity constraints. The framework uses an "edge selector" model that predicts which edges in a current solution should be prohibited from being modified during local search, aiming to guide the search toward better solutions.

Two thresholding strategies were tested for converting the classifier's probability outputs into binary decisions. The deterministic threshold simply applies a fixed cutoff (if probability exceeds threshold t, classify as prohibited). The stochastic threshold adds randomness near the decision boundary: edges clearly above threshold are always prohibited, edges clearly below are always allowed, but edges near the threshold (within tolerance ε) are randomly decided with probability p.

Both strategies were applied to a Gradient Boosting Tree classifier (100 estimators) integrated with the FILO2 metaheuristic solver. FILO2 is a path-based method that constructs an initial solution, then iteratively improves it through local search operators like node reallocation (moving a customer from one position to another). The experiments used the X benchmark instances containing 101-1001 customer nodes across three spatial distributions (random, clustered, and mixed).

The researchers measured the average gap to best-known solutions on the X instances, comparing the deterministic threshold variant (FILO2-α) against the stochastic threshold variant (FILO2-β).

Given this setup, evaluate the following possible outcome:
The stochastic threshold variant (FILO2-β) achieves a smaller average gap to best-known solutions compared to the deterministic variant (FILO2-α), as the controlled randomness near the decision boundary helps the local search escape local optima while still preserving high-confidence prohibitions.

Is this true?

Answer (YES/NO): NO